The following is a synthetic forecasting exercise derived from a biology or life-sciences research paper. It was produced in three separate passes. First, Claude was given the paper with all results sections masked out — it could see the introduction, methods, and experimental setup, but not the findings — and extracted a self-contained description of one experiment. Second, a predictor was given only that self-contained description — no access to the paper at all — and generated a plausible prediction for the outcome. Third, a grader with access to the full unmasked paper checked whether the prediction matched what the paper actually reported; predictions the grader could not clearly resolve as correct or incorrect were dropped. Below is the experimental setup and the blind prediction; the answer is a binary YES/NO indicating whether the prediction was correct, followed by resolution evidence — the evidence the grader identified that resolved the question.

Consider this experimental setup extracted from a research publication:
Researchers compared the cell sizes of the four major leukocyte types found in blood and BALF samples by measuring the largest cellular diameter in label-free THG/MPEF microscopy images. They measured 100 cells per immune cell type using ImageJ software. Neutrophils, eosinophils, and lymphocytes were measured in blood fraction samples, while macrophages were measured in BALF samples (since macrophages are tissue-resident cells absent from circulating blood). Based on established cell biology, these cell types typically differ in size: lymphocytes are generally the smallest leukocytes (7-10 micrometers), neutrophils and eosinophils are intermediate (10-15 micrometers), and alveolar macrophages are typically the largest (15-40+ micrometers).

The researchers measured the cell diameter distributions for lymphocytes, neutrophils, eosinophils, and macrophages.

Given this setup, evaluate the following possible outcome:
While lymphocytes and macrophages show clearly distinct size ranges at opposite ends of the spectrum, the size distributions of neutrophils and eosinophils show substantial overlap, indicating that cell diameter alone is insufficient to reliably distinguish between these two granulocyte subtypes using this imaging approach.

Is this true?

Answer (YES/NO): YES